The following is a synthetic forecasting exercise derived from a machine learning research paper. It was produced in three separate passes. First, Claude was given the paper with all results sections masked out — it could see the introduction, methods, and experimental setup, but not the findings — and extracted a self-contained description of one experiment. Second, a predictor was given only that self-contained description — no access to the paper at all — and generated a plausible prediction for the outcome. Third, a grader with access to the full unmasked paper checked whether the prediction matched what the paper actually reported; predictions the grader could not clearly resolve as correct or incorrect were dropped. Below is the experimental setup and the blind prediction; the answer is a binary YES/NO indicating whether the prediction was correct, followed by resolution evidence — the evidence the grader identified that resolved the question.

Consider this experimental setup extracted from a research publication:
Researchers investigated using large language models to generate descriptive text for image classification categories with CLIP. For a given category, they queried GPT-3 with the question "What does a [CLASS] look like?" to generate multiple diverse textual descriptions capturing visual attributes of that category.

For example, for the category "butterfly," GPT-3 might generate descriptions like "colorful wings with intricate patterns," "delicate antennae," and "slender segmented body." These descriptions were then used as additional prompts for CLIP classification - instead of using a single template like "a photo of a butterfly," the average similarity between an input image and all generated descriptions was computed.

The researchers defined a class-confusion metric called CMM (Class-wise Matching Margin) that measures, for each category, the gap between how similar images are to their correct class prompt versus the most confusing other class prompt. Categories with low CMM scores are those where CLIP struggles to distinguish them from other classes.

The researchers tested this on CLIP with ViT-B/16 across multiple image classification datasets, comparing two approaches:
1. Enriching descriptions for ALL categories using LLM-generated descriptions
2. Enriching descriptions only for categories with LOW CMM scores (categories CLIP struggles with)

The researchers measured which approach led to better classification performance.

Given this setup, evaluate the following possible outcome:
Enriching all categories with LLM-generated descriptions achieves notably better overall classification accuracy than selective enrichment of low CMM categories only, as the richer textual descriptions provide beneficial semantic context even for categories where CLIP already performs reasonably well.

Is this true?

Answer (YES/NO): NO